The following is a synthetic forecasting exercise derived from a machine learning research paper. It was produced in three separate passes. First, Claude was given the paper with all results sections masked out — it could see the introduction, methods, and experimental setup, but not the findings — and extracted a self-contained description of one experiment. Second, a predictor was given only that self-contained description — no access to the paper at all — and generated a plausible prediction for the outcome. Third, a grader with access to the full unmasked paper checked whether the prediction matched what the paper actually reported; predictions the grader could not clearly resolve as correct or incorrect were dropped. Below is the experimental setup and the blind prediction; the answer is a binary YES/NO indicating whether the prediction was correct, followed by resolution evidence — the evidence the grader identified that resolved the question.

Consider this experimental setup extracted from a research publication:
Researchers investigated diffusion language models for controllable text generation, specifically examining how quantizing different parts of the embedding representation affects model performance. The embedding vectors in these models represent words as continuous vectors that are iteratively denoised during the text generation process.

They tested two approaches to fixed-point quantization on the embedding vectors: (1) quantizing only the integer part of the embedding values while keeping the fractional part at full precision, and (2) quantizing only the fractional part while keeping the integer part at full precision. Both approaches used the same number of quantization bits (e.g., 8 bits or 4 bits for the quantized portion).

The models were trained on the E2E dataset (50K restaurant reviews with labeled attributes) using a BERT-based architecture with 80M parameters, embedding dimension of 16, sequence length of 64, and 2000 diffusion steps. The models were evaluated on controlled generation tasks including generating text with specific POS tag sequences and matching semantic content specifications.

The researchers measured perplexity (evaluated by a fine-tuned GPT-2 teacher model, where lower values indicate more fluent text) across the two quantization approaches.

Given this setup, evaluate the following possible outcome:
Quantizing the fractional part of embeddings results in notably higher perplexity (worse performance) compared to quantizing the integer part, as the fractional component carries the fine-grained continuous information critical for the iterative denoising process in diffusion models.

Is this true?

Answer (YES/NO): NO